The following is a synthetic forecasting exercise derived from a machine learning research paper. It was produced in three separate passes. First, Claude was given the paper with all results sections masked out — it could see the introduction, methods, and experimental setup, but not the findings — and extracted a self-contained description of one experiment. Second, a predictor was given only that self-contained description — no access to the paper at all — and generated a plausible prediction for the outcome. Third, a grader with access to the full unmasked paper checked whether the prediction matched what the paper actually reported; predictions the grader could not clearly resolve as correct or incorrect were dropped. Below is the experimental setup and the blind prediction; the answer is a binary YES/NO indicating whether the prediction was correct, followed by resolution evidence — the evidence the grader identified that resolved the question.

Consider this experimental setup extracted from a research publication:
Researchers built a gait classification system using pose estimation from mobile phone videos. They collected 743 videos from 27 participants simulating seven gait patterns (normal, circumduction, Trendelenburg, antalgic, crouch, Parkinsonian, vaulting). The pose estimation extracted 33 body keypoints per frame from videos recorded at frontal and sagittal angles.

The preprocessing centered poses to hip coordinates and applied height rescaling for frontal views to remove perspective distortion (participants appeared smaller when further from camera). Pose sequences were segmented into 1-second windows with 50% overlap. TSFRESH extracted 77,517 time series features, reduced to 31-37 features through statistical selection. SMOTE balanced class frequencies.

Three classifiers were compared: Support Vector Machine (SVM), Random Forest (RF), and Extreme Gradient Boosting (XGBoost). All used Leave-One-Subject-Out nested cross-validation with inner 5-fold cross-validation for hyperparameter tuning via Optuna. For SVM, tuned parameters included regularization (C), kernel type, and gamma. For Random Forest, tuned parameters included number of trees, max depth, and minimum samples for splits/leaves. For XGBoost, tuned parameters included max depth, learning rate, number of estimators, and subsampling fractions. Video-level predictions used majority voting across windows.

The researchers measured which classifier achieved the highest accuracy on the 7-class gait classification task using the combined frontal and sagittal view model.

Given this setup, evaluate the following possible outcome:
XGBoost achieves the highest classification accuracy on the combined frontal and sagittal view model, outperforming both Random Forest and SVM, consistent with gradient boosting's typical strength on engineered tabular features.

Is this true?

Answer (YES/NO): YES